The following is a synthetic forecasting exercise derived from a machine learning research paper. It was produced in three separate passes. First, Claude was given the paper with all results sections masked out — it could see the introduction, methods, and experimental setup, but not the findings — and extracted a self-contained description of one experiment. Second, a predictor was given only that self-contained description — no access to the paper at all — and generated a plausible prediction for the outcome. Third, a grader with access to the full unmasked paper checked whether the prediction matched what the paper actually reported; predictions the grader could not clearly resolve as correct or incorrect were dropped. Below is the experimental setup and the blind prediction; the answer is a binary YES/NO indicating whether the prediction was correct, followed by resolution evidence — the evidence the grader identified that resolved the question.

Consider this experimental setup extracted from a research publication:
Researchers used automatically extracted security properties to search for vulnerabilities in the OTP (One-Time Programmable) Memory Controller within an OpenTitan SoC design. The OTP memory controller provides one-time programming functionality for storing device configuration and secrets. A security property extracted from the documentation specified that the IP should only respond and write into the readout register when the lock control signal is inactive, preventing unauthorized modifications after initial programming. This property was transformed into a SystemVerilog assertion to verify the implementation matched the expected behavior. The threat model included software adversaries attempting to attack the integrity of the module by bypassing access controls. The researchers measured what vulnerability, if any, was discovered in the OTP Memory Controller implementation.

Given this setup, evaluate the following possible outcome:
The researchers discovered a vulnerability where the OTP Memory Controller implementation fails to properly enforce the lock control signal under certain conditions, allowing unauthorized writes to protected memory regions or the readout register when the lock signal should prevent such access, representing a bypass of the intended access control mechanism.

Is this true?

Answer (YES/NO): YES